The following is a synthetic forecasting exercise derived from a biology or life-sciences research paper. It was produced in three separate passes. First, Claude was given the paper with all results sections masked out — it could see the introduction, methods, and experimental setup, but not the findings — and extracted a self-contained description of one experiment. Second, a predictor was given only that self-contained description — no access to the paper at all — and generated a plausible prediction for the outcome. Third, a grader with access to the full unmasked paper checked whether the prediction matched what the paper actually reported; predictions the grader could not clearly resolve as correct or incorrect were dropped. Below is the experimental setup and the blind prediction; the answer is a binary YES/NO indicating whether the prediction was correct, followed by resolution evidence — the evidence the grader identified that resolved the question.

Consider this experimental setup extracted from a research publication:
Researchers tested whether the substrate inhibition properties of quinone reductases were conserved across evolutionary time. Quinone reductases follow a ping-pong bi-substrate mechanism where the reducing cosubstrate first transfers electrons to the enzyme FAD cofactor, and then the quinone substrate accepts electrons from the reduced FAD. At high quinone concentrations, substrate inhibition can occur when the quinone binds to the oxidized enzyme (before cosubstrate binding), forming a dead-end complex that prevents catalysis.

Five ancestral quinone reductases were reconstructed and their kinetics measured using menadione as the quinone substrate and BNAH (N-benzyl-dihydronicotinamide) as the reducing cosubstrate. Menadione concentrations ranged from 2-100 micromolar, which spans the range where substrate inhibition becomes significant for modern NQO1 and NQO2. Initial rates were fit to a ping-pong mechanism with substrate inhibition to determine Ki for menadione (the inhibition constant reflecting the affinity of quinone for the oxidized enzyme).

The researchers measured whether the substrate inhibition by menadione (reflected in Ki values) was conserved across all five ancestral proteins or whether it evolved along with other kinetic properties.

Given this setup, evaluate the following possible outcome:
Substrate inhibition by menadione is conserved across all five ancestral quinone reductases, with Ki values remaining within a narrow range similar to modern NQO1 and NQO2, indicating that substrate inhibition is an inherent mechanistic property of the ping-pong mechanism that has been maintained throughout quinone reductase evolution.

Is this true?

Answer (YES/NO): NO